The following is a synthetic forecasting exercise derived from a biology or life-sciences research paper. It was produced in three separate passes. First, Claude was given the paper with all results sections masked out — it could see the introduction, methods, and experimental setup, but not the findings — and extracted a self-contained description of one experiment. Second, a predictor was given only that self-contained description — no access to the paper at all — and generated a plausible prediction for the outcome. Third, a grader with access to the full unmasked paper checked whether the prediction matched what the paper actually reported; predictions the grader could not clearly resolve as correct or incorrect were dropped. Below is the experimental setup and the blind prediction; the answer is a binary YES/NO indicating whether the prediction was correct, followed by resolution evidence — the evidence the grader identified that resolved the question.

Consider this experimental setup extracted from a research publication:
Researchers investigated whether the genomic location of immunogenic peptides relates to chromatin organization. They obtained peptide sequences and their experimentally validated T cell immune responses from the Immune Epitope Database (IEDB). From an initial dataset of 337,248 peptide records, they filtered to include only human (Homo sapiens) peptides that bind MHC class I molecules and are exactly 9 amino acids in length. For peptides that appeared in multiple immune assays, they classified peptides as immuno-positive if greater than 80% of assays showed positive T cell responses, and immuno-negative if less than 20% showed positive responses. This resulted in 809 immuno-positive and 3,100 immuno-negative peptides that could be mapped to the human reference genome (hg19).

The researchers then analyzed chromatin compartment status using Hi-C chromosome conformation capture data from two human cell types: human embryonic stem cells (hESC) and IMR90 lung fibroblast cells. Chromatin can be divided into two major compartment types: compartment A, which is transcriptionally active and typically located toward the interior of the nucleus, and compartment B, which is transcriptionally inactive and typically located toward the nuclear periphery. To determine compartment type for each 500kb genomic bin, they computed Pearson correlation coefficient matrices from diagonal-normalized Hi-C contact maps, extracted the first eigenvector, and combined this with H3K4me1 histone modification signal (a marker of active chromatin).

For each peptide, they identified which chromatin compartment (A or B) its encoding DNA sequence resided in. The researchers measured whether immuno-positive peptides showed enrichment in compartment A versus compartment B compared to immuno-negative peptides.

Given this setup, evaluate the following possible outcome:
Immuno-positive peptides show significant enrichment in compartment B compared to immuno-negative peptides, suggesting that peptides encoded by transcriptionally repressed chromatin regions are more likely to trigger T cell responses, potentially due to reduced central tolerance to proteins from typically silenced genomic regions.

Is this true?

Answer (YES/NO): NO